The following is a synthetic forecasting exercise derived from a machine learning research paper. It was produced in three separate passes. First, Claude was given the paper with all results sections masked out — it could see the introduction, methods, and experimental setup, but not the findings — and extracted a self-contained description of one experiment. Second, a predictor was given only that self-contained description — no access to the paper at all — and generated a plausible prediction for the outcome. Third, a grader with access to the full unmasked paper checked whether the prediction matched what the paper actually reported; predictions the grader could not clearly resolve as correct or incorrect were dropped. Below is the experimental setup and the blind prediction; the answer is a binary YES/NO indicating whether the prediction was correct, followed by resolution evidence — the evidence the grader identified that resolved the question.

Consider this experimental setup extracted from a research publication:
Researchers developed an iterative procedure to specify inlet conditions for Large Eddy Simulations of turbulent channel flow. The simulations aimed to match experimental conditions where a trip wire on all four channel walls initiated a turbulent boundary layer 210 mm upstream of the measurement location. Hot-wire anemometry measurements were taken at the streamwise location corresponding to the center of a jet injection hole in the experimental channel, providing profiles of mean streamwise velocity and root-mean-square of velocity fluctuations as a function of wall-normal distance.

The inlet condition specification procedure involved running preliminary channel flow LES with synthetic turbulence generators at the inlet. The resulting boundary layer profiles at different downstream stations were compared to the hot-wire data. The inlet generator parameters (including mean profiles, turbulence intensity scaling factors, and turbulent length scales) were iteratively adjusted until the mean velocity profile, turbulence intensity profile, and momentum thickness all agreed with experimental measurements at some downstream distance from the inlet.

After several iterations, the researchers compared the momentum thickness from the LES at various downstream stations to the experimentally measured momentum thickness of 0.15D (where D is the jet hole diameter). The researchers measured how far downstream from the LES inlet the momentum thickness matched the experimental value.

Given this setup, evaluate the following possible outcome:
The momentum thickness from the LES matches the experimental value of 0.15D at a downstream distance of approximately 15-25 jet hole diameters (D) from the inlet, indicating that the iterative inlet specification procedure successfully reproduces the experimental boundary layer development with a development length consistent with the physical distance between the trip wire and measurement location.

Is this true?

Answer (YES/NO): NO